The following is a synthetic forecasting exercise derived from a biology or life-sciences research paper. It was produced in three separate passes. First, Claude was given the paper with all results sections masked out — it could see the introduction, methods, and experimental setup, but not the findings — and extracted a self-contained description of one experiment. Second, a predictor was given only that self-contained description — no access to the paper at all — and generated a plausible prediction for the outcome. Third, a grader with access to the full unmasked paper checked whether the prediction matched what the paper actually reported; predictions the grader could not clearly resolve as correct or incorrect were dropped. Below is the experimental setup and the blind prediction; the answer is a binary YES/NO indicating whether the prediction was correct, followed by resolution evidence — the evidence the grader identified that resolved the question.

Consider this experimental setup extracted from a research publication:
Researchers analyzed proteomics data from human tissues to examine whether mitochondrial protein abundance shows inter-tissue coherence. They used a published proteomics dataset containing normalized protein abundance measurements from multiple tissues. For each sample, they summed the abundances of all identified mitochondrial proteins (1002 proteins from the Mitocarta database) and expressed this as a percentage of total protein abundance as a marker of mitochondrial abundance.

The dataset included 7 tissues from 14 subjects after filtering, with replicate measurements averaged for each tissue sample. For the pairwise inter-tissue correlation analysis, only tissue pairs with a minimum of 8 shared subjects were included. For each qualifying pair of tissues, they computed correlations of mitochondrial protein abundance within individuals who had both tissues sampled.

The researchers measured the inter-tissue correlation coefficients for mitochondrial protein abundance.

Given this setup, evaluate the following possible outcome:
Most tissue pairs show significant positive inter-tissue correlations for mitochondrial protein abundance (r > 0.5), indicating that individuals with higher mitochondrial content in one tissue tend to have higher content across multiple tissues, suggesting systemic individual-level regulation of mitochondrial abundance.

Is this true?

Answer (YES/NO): NO